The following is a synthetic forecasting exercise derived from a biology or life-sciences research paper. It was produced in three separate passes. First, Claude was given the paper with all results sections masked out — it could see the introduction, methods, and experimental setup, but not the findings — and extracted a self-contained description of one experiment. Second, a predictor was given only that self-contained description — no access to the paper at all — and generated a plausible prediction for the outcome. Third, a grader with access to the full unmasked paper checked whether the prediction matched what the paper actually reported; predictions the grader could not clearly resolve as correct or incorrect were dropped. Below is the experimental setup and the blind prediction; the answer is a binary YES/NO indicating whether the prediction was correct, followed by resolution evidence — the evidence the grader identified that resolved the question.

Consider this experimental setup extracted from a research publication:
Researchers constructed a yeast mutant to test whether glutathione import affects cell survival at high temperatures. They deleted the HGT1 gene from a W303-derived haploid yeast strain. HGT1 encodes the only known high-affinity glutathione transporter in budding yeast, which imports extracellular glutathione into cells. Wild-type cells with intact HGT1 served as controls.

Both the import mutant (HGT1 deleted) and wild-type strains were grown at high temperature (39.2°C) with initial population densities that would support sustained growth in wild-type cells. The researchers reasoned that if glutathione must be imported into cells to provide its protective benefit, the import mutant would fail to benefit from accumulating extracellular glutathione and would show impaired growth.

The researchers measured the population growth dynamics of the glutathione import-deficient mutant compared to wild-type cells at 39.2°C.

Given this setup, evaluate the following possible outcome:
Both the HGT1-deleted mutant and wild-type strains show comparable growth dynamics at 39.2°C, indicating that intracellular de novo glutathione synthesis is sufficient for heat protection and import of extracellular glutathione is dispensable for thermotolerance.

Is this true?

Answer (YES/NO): NO